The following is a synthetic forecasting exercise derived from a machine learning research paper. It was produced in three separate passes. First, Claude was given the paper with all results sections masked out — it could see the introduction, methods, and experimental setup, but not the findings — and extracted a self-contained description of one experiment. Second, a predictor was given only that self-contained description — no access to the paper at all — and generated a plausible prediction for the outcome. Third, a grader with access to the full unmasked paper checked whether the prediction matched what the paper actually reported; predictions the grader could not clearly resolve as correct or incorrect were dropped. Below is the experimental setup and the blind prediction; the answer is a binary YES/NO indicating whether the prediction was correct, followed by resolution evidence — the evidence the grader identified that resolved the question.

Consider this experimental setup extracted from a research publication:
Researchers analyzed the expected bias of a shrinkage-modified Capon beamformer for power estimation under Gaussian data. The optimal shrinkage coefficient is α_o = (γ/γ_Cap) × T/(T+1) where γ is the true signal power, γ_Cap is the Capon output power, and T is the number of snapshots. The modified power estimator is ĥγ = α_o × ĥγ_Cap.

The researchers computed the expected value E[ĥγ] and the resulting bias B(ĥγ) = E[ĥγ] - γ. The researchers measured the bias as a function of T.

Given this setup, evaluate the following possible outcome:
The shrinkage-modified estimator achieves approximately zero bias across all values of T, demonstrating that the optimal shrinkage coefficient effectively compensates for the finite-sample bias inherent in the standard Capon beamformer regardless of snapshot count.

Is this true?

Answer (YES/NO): NO